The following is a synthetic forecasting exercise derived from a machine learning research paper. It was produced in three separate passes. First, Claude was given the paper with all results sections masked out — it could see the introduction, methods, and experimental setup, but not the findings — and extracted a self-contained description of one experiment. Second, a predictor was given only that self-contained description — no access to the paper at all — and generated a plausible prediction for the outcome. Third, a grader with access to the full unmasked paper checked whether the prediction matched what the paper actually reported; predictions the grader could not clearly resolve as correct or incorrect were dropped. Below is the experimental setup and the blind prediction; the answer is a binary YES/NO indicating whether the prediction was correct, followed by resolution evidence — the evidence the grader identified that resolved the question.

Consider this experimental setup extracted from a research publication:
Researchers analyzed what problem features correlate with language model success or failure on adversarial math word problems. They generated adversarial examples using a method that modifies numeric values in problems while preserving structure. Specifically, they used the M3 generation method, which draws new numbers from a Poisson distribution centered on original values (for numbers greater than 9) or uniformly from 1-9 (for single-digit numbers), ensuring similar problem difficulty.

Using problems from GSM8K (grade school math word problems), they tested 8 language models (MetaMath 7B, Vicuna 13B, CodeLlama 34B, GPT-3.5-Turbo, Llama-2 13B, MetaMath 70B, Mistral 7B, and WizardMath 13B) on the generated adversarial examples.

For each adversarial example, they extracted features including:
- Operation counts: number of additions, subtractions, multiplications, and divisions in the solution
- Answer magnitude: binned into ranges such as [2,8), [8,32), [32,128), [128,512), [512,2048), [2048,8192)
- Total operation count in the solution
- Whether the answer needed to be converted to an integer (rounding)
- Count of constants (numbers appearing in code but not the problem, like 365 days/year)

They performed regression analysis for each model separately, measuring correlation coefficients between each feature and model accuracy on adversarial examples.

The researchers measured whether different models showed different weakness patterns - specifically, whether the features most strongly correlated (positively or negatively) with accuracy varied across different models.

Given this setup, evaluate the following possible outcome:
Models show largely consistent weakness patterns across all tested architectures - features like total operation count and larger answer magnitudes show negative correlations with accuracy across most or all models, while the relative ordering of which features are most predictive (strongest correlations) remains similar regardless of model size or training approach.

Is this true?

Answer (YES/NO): NO